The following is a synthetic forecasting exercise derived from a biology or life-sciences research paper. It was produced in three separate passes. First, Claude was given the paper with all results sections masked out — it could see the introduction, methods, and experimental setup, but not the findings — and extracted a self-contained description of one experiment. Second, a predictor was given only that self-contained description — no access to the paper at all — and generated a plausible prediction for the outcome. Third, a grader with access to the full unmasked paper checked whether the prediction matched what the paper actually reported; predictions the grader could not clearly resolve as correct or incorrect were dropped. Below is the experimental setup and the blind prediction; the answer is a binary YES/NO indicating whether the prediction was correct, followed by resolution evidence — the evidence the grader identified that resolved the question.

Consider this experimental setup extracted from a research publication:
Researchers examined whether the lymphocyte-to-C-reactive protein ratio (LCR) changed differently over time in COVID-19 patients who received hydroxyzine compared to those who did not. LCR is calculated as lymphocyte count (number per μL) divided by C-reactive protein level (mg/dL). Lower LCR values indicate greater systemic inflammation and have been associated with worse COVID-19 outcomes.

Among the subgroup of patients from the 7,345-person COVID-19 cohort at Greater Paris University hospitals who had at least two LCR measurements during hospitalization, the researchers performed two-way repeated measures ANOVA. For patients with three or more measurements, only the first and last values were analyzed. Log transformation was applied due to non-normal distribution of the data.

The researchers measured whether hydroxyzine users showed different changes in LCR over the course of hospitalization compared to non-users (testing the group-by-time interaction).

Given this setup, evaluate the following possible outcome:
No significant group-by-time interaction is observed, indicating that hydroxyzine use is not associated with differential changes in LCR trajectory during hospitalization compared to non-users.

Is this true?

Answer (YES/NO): NO